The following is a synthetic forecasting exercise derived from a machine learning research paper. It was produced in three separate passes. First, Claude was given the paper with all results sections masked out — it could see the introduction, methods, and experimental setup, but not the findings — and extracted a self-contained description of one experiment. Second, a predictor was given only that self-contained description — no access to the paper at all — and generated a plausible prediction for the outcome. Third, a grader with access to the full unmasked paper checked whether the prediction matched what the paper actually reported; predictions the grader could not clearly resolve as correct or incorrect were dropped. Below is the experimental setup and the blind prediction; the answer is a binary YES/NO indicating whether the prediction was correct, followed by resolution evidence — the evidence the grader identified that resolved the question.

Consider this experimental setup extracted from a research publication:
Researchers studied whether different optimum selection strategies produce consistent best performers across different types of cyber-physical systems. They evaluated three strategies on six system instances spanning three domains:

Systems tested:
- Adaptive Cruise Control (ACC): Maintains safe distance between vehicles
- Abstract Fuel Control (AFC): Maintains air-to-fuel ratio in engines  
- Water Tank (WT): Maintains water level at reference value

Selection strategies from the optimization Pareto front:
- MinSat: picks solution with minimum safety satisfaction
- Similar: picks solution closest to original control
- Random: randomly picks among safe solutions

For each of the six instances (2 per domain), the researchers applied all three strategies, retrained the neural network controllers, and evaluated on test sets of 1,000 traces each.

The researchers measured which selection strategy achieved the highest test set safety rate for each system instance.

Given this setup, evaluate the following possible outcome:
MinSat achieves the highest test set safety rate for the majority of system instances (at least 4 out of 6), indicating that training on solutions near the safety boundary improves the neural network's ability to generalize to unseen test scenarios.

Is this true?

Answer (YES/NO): NO